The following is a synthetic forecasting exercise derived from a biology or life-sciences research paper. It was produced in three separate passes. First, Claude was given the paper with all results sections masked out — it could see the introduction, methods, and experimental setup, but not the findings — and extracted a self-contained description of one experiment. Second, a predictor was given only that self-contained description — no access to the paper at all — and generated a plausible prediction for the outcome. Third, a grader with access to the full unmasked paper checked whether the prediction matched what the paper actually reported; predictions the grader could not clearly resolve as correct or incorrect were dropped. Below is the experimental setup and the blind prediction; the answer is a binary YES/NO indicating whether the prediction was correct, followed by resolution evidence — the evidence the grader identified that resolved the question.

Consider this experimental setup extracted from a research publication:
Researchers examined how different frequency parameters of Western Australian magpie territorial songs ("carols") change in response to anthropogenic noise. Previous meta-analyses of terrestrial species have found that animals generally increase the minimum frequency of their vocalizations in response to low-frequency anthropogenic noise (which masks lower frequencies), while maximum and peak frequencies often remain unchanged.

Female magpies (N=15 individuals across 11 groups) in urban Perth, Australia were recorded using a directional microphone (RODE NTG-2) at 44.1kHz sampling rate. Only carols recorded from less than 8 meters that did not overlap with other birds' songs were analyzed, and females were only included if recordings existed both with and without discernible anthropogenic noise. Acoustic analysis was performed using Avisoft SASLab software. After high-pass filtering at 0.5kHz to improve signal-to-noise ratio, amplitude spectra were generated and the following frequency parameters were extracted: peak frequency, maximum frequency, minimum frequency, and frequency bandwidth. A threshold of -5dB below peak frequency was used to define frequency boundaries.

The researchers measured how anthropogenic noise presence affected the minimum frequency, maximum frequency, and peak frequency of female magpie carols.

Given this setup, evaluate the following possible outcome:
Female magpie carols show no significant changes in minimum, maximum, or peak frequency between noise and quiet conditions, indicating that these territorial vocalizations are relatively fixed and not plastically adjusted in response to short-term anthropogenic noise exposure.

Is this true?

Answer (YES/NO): NO